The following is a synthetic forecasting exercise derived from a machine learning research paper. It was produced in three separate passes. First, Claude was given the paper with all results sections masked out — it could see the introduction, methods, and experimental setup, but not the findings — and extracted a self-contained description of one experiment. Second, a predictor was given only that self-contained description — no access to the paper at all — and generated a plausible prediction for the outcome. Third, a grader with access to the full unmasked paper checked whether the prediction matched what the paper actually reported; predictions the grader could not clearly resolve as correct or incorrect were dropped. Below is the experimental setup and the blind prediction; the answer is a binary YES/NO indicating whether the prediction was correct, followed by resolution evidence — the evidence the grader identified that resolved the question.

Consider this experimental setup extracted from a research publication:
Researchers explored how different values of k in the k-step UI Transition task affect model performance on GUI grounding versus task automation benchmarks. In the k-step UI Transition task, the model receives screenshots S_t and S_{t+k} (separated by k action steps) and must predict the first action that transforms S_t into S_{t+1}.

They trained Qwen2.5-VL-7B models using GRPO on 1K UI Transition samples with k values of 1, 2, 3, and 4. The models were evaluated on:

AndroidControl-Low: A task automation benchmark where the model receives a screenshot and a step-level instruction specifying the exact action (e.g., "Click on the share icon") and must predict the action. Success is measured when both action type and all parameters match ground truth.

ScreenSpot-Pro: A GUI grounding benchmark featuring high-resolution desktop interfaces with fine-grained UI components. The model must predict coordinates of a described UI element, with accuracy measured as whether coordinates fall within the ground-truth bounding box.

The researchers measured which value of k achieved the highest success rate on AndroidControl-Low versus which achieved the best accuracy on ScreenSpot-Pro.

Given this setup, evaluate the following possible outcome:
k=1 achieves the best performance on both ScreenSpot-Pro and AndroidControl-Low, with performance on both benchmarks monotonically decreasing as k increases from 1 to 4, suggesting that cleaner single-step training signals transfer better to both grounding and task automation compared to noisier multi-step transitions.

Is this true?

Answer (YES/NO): NO